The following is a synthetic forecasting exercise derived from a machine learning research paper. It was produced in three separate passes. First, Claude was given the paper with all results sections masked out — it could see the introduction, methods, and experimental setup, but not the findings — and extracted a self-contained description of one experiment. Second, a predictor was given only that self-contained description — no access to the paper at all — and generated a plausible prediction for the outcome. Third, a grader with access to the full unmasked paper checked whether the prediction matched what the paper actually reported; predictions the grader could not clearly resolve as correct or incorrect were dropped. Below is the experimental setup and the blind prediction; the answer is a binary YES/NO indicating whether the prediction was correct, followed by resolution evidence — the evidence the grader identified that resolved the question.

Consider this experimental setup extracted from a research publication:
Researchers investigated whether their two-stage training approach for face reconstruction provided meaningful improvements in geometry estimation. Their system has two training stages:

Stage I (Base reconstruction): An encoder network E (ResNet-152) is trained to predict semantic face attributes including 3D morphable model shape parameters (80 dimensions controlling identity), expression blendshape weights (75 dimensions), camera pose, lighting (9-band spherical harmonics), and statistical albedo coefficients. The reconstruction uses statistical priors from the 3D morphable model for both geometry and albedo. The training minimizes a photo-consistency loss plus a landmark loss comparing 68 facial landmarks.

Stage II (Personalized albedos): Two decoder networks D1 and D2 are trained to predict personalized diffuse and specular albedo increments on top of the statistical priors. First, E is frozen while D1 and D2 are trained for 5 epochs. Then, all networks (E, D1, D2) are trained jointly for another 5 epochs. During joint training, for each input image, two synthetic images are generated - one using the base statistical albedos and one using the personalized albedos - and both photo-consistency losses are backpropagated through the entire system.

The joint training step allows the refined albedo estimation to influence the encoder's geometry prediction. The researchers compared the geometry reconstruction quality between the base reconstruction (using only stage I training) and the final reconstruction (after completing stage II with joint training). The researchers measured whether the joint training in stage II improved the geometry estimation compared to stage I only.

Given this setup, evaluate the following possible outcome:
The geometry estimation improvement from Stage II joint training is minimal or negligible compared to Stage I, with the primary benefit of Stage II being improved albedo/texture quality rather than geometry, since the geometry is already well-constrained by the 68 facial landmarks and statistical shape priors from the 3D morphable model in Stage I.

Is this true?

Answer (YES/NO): NO